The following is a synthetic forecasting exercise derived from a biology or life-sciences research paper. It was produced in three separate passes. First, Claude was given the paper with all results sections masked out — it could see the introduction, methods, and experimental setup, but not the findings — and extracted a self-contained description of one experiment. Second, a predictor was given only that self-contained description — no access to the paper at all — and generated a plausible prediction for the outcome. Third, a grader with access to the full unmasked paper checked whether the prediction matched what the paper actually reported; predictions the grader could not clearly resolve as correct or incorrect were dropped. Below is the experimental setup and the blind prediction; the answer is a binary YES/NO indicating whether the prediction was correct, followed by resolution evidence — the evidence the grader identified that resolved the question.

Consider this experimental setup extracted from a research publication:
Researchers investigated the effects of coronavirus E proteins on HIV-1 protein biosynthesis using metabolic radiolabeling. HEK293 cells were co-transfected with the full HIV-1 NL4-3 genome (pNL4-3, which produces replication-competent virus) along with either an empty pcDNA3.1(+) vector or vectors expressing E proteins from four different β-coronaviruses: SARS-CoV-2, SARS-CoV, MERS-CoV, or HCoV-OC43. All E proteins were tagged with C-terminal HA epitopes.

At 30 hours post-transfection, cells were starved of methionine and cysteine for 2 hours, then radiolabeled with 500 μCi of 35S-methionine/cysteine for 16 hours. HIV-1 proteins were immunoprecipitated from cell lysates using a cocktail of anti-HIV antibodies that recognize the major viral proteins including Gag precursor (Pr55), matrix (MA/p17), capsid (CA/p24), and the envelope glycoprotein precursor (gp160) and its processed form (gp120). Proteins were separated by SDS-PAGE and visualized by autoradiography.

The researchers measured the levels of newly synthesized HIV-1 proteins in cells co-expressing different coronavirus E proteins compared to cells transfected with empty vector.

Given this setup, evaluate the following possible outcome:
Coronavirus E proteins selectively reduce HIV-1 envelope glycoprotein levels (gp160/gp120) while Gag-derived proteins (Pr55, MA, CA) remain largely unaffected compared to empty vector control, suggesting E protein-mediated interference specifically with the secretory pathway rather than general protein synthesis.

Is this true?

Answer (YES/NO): NO